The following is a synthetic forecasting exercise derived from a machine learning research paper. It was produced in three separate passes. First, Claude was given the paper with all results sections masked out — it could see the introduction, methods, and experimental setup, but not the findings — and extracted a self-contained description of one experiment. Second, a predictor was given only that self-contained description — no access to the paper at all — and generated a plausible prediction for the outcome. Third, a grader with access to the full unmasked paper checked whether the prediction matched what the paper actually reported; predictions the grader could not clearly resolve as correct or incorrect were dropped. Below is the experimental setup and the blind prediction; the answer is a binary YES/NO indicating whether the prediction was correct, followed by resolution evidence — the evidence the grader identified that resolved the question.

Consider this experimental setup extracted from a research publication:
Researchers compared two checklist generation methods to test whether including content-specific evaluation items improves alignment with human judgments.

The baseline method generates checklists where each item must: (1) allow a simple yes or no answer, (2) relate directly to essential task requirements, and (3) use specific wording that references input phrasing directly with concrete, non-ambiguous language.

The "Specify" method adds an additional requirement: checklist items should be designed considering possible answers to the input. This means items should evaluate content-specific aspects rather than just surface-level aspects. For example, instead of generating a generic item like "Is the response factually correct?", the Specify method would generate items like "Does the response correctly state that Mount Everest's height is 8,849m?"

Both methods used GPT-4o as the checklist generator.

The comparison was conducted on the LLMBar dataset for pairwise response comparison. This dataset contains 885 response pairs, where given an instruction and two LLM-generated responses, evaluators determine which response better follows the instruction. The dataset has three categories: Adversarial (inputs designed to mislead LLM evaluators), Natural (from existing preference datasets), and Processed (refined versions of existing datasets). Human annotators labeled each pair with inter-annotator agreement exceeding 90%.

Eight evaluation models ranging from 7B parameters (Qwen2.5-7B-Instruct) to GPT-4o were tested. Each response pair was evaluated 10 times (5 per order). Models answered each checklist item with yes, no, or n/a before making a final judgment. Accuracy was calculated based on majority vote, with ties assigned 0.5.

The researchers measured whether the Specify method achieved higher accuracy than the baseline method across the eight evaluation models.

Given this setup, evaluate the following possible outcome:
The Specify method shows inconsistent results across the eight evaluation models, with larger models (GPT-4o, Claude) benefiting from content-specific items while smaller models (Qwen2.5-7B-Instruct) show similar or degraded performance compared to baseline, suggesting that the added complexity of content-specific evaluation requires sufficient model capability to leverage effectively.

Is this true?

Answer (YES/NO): NO